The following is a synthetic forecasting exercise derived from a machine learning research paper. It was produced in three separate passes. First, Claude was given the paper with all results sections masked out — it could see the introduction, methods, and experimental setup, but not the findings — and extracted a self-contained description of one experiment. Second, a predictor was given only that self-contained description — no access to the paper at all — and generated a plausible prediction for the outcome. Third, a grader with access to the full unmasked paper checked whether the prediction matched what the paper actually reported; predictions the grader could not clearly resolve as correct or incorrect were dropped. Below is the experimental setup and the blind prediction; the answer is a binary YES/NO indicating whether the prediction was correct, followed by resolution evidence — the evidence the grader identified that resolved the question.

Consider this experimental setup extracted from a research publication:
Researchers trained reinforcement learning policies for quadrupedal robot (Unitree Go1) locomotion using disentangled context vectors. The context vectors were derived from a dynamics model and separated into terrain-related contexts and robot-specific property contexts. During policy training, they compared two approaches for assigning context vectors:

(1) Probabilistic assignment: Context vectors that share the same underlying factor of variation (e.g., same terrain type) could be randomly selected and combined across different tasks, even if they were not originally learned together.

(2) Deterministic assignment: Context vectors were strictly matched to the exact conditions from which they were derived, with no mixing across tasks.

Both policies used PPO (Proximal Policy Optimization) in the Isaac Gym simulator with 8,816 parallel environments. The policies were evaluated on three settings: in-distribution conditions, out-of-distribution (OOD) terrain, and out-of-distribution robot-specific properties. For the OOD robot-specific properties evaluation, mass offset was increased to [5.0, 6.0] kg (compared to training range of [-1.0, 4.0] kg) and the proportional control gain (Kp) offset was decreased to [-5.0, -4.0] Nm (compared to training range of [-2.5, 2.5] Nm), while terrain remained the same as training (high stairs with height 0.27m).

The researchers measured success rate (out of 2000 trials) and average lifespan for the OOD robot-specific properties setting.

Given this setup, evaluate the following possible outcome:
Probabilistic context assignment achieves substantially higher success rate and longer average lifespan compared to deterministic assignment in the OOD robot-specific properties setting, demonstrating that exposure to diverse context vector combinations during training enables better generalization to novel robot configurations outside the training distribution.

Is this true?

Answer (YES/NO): YES